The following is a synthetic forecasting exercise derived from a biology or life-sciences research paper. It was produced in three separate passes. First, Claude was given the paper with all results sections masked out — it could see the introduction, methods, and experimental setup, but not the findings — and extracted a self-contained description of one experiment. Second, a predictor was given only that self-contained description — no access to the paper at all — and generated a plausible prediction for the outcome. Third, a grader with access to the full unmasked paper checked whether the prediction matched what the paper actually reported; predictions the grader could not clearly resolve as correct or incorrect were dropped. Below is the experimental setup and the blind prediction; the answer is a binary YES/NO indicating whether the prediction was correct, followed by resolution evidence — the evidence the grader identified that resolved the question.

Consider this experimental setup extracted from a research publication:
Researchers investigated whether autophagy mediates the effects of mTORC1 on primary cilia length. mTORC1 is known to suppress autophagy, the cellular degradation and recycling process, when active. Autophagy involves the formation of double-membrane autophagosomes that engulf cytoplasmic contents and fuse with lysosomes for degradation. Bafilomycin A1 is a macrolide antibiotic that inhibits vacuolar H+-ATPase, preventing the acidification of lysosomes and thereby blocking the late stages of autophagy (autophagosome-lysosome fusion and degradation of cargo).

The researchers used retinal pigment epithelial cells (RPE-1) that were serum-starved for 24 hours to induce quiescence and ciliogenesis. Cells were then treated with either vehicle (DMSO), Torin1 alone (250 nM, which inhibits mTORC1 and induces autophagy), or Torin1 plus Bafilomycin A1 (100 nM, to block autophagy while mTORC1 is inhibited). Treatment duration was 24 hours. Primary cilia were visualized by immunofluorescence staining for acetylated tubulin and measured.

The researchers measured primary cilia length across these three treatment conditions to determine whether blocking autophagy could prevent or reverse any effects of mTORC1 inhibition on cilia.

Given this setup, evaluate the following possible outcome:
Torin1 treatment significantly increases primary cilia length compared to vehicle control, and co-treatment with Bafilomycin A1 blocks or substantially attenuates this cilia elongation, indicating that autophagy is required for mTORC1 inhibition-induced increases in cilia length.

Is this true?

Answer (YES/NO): NO